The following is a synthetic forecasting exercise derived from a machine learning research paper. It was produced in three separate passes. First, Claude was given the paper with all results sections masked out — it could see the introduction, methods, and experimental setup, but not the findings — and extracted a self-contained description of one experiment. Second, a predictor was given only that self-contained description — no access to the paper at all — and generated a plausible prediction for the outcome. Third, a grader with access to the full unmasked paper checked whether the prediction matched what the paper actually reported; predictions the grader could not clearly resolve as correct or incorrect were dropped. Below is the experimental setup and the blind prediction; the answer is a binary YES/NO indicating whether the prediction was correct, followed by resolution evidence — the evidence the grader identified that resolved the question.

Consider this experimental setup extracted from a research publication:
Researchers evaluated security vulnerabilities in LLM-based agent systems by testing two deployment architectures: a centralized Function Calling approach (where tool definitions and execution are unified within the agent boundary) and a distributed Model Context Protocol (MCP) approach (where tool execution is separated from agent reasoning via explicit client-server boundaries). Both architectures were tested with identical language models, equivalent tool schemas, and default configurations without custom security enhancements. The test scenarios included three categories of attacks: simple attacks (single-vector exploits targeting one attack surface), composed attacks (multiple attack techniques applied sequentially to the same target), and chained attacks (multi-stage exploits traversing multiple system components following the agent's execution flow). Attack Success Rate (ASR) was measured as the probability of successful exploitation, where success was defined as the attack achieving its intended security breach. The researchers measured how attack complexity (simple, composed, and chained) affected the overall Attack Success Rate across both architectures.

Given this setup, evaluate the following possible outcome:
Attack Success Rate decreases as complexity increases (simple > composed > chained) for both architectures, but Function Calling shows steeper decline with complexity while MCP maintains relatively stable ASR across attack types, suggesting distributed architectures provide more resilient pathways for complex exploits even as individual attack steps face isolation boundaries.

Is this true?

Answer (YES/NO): NO